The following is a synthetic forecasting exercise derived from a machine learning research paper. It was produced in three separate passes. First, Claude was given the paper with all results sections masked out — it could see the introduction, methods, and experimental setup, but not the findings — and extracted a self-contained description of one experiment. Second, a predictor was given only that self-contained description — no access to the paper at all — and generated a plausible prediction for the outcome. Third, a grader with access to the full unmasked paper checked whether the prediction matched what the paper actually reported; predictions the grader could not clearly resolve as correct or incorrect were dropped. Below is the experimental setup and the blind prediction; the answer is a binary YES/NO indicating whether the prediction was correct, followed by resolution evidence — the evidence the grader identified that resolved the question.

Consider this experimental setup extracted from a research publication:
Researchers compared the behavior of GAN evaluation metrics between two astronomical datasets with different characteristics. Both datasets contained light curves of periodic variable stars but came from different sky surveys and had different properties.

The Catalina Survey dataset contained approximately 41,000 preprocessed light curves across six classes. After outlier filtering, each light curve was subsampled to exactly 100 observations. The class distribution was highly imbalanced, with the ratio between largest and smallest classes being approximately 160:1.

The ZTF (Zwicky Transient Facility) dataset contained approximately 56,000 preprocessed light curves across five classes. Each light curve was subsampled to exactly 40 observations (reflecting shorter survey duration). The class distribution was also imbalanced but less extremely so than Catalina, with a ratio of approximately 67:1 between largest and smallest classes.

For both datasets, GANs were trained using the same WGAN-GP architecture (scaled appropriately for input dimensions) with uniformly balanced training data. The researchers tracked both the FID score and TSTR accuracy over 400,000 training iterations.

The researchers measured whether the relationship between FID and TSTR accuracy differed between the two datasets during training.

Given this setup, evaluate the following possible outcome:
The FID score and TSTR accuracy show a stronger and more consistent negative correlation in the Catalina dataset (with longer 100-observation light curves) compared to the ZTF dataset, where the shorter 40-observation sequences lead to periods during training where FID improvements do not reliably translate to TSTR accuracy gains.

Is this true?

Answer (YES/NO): NO